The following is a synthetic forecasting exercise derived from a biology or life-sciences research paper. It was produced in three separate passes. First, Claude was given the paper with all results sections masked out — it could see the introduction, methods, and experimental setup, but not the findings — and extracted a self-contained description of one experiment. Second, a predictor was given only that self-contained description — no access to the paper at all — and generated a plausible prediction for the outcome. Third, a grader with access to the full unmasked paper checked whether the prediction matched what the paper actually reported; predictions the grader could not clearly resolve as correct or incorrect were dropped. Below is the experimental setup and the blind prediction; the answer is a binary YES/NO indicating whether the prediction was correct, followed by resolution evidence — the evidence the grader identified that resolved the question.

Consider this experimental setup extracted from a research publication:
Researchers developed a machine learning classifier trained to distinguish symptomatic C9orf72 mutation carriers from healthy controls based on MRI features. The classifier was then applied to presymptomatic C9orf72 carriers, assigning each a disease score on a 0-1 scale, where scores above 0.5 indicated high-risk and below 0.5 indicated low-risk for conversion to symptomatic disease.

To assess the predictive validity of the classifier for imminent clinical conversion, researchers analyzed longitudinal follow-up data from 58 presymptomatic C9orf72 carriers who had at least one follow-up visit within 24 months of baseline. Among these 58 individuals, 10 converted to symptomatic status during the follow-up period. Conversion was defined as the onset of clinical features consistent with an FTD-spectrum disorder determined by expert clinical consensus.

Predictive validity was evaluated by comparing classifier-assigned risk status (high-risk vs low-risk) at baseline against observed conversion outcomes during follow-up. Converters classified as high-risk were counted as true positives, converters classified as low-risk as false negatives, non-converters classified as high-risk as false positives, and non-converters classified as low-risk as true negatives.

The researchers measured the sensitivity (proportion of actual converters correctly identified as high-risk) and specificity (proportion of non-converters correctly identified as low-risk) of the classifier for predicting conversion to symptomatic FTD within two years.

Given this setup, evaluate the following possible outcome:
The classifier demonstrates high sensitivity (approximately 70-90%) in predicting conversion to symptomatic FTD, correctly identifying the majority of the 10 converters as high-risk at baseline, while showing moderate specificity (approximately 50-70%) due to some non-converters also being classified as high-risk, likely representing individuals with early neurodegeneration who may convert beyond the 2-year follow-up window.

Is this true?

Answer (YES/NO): NO